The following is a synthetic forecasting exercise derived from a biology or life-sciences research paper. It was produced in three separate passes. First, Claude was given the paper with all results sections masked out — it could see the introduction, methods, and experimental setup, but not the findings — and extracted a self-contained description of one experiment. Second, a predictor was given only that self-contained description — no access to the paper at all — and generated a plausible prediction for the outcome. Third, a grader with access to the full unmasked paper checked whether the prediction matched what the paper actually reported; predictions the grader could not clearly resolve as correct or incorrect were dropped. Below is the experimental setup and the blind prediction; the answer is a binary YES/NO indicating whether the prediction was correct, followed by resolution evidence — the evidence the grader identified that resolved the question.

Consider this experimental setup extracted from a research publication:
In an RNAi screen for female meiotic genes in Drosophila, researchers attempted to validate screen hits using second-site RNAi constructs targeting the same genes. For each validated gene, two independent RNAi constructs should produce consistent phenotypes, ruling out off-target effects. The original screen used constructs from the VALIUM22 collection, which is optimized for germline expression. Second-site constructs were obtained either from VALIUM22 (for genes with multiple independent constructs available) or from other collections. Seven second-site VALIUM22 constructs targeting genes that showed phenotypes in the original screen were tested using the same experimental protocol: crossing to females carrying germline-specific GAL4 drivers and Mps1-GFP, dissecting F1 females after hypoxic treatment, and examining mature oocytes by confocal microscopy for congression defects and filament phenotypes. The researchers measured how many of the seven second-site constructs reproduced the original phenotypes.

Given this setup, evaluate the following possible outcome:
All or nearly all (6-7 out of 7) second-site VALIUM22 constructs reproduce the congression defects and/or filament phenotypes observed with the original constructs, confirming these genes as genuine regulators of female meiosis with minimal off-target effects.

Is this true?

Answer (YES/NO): NO